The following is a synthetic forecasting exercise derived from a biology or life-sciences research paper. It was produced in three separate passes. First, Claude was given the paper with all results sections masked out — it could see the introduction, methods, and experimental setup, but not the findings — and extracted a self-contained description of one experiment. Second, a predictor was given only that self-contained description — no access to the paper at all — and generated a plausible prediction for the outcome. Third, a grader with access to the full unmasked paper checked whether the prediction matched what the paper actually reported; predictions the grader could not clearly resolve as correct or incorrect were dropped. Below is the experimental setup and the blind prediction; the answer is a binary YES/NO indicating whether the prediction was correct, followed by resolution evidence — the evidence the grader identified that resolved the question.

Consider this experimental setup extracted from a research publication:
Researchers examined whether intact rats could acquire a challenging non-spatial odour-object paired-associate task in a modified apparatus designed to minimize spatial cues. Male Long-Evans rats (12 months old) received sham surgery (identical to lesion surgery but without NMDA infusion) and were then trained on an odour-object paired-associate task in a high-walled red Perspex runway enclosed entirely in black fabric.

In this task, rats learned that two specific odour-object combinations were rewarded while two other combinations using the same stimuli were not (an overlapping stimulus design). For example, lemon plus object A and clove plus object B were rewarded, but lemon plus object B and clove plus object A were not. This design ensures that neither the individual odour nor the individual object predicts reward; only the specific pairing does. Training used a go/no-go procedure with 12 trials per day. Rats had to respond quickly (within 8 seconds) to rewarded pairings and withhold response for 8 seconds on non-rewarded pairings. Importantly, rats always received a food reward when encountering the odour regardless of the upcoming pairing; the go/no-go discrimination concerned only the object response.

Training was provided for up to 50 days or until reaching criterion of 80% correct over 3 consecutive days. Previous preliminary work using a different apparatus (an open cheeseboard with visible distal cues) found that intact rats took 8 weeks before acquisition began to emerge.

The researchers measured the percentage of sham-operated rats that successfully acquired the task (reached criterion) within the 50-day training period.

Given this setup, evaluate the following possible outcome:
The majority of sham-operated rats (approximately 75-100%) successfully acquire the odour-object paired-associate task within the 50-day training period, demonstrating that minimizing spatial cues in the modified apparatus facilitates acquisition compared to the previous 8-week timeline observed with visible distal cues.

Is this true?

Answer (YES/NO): NO